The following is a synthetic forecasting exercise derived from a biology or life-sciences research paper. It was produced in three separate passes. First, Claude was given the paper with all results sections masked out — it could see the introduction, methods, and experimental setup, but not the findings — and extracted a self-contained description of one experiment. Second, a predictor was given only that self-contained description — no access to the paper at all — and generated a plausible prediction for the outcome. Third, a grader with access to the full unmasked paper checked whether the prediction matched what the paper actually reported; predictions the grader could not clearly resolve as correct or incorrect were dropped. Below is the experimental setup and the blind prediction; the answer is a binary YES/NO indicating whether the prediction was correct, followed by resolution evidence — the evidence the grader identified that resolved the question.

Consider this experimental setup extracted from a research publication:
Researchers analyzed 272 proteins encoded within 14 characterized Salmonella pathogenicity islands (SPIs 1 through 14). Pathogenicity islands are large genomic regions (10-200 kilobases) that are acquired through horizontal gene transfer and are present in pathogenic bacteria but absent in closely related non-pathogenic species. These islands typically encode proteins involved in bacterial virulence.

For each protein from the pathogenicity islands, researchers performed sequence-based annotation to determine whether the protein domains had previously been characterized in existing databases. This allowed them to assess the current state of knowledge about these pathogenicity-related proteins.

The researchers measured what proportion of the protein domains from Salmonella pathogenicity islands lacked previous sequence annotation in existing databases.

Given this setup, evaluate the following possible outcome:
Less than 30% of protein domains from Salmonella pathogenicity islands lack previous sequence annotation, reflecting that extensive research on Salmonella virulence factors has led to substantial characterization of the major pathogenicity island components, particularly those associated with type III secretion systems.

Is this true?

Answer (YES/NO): NO